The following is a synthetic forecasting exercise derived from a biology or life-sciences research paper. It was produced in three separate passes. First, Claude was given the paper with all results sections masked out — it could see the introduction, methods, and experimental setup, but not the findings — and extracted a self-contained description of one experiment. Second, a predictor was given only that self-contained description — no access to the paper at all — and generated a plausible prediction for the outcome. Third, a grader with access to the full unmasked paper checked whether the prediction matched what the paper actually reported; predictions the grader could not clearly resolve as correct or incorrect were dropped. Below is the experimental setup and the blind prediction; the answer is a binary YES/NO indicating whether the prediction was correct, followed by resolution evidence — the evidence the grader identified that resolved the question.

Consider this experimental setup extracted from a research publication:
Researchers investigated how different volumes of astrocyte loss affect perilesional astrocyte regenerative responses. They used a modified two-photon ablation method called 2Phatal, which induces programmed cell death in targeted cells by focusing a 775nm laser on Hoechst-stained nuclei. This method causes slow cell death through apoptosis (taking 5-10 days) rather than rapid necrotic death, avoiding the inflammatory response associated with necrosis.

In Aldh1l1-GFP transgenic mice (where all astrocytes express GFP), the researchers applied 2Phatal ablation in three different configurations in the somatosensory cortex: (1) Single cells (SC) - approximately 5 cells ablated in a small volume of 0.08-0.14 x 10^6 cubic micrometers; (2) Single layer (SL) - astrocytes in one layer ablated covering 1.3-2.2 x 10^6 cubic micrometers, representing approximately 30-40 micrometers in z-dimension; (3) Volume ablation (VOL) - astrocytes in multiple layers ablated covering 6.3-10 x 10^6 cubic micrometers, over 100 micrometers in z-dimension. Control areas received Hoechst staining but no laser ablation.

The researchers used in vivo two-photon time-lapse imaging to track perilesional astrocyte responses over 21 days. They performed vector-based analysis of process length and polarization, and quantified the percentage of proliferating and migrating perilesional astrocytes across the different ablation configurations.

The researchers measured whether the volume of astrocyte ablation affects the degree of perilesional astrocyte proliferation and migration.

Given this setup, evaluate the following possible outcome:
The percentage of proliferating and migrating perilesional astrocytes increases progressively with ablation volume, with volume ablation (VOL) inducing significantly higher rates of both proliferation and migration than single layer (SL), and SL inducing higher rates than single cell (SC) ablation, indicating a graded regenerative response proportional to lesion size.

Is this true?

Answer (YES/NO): NO